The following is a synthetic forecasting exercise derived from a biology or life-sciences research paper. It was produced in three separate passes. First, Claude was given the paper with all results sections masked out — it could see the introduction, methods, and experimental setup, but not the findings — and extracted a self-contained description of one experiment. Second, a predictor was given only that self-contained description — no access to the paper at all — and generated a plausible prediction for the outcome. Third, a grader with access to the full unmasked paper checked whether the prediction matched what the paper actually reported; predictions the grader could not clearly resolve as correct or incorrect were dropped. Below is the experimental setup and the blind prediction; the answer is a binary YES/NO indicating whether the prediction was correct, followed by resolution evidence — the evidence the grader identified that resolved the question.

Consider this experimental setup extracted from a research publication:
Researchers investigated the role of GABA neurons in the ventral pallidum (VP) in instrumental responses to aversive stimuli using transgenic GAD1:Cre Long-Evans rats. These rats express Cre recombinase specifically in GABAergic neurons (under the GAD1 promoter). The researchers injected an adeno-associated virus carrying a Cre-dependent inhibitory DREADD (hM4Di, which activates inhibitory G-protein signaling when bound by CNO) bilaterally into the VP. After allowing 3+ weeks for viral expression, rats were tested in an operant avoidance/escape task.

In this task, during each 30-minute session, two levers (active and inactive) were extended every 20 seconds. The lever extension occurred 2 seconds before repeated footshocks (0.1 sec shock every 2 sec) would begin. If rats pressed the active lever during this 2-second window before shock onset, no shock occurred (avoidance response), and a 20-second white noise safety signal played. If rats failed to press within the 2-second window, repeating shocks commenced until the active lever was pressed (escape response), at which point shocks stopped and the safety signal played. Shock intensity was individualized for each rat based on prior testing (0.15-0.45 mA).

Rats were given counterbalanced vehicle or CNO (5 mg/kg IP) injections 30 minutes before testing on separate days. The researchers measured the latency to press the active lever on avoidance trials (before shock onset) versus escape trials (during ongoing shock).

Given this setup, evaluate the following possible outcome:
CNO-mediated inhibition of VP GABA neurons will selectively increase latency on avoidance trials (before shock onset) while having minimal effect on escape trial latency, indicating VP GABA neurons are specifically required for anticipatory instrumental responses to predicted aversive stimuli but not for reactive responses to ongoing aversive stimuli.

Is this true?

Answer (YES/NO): YES